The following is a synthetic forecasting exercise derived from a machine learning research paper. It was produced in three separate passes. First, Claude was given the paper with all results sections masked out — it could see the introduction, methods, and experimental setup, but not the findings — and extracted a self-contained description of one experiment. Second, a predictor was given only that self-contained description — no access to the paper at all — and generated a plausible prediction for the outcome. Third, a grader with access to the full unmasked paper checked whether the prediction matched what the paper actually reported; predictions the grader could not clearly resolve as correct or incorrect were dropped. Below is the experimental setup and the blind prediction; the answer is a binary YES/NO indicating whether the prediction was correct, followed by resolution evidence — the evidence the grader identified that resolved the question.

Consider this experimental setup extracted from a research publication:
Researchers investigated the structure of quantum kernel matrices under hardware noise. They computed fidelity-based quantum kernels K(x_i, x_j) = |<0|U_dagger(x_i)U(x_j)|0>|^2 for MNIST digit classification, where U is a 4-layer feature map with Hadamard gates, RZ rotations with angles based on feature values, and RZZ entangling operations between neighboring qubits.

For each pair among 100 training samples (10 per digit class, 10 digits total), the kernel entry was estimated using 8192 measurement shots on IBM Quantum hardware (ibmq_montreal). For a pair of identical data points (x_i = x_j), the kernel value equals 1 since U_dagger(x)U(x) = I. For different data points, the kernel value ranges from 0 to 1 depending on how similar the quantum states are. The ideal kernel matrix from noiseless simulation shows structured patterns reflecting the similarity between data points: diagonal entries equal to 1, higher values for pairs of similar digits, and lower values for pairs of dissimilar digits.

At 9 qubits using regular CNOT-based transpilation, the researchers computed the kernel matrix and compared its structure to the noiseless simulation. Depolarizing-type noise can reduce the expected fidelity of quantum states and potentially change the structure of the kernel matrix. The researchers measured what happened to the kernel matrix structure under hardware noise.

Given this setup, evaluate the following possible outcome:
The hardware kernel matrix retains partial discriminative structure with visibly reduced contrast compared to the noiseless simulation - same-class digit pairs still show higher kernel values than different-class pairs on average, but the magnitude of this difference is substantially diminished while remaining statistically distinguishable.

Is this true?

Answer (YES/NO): NO